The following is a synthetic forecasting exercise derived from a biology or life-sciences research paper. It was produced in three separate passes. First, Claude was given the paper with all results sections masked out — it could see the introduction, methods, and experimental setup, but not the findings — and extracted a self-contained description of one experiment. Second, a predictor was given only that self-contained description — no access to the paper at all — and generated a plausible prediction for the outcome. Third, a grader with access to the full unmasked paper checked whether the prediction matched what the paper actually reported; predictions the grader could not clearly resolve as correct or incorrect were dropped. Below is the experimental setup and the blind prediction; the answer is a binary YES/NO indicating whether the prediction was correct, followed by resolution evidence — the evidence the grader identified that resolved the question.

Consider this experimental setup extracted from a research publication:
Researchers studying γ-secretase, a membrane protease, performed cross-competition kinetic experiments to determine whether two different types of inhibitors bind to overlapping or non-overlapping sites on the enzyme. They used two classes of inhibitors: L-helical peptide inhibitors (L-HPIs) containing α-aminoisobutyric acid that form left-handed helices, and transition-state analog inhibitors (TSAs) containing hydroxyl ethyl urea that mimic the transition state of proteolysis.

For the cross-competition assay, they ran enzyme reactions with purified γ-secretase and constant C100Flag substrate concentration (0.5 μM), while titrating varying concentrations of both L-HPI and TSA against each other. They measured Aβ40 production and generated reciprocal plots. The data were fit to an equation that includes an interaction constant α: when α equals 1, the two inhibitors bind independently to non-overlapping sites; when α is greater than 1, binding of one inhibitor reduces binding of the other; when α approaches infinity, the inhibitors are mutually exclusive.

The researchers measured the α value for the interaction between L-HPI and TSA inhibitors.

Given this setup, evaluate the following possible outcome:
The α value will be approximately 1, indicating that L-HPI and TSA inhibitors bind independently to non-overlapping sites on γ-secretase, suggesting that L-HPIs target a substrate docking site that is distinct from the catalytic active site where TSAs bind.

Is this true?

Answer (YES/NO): YES